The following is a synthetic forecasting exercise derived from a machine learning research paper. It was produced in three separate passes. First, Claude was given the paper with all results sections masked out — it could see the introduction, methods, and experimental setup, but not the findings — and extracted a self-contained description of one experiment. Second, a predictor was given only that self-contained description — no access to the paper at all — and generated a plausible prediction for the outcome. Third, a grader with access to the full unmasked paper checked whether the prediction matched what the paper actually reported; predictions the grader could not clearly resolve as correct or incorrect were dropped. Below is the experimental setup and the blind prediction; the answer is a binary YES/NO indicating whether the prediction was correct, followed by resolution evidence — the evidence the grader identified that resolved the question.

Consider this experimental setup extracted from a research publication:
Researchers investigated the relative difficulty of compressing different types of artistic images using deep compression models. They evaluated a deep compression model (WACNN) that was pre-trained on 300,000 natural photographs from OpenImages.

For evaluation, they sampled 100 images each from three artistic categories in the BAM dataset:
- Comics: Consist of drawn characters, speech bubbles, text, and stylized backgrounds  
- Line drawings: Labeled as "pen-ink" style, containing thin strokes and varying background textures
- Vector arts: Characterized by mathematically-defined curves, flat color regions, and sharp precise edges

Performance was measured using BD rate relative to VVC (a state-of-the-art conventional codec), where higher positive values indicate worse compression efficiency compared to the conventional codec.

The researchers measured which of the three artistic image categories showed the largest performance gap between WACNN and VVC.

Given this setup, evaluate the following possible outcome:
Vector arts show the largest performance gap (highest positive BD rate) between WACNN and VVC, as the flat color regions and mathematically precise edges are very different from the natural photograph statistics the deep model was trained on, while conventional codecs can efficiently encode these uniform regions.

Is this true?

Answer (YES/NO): YES